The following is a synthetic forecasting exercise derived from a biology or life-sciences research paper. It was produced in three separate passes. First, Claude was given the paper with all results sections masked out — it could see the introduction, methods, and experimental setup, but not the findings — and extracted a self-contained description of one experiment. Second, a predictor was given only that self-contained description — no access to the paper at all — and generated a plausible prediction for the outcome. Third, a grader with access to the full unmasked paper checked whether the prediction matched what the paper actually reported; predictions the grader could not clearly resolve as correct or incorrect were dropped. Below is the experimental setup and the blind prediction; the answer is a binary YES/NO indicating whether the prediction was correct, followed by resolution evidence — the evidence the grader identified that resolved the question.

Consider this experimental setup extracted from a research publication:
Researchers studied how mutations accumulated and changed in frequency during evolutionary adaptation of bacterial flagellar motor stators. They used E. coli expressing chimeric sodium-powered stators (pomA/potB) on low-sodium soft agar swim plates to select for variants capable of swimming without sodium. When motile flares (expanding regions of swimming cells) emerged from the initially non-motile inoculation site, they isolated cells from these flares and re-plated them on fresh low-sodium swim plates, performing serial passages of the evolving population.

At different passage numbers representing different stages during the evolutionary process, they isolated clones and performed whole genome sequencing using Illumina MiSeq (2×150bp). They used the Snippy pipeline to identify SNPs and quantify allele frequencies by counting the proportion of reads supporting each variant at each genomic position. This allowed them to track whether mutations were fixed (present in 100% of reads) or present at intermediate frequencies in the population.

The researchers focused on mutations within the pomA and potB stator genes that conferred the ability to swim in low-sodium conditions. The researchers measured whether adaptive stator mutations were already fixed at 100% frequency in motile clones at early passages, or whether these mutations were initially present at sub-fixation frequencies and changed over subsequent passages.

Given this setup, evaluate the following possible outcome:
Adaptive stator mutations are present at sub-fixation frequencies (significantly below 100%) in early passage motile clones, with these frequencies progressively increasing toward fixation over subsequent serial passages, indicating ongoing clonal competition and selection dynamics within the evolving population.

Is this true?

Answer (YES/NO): NO